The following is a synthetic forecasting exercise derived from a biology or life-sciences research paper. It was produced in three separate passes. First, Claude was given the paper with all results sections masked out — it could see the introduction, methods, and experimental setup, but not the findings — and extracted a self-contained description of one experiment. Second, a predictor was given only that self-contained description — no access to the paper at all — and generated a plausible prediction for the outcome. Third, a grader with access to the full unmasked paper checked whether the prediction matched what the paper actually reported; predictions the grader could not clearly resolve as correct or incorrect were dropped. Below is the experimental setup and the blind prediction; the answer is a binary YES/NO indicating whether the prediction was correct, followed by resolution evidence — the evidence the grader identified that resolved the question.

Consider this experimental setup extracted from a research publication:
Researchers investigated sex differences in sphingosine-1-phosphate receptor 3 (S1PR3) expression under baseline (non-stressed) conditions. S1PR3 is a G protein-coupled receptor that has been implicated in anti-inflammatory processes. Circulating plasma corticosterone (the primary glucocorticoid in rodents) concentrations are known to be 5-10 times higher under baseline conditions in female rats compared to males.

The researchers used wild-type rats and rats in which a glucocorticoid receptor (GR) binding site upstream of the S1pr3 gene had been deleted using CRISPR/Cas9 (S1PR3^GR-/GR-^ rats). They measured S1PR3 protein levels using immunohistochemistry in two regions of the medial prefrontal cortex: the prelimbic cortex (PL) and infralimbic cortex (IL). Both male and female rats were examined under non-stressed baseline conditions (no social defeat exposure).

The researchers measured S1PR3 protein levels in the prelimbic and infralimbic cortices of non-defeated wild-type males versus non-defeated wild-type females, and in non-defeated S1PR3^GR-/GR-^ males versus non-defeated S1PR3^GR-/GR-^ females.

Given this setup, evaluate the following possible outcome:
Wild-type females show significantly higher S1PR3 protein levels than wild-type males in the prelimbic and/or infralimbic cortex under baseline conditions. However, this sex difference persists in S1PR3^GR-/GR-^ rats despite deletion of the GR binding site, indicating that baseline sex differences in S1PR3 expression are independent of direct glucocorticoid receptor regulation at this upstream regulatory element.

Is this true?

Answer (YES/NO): NO